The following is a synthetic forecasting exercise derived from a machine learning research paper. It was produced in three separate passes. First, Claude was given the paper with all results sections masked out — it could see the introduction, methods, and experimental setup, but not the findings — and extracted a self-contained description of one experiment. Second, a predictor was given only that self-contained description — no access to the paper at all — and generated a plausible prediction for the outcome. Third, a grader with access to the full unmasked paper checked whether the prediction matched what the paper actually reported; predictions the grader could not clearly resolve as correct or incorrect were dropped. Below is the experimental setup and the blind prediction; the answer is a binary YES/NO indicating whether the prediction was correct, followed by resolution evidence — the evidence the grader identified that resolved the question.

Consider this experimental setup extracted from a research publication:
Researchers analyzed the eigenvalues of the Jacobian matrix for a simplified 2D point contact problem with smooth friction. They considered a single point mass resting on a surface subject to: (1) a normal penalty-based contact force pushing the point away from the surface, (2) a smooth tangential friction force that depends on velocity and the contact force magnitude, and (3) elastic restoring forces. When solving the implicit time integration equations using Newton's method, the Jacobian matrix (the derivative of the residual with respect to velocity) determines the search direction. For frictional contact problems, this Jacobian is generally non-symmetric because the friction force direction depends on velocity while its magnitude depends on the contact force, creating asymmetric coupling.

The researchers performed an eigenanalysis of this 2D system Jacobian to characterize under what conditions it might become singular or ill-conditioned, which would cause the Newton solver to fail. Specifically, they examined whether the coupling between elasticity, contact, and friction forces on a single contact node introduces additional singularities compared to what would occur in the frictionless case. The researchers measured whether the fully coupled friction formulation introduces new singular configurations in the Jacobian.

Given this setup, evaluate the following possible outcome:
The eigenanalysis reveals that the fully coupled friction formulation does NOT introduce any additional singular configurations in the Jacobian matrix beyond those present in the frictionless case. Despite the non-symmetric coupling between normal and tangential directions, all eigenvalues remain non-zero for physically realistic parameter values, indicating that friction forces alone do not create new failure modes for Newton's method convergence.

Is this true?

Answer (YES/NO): YES